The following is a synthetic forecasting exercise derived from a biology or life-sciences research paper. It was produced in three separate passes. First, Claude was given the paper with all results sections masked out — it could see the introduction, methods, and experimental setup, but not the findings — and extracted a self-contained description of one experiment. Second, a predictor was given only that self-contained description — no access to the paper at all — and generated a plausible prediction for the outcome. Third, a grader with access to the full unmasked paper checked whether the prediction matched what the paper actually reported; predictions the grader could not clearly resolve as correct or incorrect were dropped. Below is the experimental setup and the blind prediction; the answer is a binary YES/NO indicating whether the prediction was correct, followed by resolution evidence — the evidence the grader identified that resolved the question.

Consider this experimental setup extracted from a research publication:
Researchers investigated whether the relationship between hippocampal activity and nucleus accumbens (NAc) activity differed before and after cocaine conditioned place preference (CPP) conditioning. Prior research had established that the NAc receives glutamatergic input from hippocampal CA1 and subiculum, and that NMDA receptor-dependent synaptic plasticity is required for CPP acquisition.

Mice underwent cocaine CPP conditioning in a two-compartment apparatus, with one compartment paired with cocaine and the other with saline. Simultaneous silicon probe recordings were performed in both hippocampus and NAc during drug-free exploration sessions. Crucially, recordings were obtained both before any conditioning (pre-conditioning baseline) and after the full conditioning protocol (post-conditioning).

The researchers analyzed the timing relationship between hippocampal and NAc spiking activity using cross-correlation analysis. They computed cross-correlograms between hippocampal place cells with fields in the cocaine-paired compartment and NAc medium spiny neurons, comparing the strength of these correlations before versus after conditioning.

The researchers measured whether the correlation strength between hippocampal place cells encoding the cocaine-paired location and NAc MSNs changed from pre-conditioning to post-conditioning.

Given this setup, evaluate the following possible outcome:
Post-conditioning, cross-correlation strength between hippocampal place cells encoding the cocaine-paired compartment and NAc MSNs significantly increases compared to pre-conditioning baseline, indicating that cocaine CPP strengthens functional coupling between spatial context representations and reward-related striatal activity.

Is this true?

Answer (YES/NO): YES